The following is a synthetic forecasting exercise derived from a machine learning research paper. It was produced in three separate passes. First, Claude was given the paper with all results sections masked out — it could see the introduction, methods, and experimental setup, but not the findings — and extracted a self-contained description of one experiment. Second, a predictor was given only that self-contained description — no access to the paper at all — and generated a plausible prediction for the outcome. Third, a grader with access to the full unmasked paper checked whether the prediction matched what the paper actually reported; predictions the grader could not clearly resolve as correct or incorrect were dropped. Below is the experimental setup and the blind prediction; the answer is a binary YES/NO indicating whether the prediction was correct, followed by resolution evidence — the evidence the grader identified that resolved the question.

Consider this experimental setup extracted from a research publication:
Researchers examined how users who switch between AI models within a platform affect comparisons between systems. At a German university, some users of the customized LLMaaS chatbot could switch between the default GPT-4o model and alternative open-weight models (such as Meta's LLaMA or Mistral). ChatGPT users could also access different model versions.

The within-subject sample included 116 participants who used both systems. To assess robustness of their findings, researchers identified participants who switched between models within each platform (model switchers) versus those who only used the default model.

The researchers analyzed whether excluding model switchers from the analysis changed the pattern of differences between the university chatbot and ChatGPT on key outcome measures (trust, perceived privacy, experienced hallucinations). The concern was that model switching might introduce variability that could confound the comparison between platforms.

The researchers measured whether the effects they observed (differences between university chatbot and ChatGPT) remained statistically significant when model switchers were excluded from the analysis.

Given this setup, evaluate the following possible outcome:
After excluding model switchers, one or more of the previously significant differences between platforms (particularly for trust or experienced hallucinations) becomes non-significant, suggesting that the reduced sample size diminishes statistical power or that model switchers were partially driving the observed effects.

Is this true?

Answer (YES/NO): NO